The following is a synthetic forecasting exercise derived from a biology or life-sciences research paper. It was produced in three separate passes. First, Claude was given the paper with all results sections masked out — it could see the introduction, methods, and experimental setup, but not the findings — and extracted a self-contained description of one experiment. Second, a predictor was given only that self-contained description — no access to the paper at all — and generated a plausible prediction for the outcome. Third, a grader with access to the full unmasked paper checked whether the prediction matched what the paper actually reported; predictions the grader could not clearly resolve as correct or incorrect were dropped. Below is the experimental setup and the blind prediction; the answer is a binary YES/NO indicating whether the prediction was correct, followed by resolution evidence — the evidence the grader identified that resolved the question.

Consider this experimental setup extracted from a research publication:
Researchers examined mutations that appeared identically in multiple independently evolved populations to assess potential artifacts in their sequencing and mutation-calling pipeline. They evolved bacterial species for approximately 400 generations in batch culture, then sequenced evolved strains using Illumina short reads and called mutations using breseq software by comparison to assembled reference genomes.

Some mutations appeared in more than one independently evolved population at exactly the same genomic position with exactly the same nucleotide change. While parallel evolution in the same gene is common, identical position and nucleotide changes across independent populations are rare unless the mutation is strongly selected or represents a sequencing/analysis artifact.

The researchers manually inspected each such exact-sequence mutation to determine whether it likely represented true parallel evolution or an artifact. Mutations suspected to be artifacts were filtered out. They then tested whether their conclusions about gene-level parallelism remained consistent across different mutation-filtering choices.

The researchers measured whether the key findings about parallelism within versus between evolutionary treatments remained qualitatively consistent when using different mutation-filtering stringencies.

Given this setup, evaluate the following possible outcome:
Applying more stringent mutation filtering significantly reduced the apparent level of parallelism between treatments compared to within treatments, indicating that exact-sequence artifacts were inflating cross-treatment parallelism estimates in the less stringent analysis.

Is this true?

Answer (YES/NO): NO